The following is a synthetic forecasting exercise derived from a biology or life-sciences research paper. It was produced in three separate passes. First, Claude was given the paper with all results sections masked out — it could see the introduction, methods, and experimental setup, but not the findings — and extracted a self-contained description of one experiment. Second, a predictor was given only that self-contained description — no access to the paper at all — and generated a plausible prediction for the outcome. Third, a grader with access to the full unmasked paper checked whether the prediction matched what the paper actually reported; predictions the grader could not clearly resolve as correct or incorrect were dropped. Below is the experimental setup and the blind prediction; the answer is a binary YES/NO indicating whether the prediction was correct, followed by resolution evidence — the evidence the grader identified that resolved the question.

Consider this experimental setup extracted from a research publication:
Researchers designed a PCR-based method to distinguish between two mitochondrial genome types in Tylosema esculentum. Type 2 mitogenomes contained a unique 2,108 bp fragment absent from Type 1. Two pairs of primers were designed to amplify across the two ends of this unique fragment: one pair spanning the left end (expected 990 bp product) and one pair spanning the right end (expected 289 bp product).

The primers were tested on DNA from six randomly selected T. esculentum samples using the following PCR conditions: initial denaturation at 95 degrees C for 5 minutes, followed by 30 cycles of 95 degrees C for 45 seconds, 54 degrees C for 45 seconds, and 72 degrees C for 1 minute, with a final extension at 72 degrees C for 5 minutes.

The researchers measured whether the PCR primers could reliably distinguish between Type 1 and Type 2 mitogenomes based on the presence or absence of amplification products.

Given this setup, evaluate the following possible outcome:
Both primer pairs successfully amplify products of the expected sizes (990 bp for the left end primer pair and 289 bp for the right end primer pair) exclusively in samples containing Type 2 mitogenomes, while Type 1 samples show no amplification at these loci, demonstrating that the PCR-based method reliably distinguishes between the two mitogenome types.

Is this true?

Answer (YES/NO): YES